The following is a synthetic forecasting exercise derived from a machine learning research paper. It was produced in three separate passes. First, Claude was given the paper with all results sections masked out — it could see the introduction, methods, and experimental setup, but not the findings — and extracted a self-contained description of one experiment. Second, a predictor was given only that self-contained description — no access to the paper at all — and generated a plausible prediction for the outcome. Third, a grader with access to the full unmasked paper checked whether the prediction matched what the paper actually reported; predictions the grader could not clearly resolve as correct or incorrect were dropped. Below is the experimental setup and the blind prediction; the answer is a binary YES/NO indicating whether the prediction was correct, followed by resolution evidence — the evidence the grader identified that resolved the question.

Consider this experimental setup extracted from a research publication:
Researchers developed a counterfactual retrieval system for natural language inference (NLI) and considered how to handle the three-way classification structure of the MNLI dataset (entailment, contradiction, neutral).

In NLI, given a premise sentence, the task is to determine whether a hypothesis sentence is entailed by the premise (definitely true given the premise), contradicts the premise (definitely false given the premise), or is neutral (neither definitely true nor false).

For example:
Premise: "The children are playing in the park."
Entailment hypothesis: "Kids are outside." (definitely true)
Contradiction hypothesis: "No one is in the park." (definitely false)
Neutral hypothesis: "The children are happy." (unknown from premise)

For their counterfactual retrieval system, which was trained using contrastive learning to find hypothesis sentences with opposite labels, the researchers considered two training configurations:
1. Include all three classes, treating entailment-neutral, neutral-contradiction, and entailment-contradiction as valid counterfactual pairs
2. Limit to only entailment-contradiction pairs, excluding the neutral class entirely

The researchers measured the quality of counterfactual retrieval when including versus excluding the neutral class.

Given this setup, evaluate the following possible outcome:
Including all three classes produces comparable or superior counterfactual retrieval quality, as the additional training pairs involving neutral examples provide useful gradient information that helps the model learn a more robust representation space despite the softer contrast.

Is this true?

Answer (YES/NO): NO